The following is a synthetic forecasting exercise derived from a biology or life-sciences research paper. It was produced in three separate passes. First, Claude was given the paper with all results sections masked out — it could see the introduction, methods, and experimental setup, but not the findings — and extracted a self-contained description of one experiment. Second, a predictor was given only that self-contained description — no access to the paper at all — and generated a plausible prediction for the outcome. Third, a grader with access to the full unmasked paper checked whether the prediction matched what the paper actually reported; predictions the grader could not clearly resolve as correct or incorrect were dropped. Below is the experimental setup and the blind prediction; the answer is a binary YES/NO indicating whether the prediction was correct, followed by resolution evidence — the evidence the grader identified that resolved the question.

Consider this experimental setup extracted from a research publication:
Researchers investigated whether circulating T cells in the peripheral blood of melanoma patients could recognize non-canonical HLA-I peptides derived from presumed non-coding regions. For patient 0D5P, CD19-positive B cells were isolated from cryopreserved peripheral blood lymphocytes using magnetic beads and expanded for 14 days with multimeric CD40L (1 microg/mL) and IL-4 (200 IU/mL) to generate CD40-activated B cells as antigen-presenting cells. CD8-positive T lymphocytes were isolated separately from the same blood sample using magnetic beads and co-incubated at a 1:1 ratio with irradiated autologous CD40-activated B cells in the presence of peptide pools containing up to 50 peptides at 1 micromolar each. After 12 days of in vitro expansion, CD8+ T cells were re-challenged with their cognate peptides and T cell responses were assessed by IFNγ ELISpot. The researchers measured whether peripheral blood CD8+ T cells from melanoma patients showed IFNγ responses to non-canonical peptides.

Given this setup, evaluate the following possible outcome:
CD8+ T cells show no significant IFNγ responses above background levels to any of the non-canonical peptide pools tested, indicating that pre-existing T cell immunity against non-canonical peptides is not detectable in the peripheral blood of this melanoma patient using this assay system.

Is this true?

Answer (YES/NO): NO